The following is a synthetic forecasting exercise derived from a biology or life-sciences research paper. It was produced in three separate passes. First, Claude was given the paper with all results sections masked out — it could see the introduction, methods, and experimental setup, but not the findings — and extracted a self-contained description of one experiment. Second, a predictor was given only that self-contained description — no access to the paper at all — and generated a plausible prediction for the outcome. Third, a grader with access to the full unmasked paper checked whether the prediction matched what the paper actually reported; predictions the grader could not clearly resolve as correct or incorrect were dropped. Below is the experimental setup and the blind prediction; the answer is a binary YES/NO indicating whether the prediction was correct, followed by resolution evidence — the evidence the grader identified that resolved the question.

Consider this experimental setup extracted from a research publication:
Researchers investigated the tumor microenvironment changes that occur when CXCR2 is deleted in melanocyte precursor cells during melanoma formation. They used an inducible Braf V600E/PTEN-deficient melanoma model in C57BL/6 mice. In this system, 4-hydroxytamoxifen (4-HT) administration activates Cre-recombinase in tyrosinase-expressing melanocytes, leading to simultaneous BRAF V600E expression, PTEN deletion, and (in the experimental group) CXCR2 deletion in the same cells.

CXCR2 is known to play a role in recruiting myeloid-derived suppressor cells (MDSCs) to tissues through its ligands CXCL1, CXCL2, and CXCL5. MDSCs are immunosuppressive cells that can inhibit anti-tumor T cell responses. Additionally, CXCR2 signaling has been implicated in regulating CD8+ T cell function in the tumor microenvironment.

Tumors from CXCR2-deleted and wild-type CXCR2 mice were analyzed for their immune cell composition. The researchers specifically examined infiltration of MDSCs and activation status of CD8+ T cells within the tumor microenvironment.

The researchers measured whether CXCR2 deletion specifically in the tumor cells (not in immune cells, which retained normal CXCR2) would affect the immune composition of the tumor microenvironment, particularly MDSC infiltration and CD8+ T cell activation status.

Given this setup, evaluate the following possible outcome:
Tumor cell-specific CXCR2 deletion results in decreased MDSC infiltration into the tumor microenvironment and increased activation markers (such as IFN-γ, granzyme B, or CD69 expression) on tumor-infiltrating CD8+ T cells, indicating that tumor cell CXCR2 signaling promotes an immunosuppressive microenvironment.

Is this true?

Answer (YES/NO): YES